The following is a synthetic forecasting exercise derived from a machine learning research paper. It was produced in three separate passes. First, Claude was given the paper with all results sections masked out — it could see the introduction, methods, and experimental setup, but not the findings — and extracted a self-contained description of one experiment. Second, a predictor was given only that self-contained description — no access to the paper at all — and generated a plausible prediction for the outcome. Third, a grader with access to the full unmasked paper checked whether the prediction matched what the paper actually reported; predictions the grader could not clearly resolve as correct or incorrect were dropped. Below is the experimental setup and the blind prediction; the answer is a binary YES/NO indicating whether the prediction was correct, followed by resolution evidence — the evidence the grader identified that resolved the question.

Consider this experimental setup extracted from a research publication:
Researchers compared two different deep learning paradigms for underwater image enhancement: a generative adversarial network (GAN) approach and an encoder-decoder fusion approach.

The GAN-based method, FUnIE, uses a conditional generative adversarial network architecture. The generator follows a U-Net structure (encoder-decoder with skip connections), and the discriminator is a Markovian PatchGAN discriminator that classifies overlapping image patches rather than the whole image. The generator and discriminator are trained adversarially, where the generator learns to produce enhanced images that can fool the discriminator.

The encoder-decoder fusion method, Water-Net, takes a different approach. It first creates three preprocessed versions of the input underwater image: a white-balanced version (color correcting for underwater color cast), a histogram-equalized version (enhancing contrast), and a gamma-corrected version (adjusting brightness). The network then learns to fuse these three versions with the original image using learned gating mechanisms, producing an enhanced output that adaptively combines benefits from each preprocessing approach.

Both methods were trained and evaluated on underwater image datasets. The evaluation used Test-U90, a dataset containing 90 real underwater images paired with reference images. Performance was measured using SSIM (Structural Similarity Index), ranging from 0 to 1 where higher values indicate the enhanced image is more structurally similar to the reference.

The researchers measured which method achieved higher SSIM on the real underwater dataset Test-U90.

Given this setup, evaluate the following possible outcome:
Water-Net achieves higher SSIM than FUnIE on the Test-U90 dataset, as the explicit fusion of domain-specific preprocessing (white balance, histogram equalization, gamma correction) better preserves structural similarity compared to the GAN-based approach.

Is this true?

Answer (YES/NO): YES